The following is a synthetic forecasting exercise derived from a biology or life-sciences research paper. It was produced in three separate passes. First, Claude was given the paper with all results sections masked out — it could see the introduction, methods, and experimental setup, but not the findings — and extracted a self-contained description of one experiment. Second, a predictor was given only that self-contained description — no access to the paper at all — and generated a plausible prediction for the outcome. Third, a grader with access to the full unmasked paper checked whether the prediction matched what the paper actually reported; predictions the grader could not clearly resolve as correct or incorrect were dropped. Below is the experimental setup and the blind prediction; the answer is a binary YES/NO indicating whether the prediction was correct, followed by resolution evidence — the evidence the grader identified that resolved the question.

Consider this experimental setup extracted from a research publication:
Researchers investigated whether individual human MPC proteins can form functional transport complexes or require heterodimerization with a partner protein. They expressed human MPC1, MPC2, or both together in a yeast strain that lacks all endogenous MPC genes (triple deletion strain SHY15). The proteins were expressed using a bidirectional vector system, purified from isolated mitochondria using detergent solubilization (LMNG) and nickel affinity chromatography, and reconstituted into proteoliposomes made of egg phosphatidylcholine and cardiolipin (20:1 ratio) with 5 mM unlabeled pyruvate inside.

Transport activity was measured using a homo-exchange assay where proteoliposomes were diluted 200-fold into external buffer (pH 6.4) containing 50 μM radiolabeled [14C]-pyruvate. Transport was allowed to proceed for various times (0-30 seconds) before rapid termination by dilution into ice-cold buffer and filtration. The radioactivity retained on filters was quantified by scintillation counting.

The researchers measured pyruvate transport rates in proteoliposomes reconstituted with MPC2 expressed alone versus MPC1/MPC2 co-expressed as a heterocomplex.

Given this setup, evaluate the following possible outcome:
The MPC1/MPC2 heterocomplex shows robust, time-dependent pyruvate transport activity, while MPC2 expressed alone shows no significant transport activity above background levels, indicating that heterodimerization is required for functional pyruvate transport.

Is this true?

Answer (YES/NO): NO